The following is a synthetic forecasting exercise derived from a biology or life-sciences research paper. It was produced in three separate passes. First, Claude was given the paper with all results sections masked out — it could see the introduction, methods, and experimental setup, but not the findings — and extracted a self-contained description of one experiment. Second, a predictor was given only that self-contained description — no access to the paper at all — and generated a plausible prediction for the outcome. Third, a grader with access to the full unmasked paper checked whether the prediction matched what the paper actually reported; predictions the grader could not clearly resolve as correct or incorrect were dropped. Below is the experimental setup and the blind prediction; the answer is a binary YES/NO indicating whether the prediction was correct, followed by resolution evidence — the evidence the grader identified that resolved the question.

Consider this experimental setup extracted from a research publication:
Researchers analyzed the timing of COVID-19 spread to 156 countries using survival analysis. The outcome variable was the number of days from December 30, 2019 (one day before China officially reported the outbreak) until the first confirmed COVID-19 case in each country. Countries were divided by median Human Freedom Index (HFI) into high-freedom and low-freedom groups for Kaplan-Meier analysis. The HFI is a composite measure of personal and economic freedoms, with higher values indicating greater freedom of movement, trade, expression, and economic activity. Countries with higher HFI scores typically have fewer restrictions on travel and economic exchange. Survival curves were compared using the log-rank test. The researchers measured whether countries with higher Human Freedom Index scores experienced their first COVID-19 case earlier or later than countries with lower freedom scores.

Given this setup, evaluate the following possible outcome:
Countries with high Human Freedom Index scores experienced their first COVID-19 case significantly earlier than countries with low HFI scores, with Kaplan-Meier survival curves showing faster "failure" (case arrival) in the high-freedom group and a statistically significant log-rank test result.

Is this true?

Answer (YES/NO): YES